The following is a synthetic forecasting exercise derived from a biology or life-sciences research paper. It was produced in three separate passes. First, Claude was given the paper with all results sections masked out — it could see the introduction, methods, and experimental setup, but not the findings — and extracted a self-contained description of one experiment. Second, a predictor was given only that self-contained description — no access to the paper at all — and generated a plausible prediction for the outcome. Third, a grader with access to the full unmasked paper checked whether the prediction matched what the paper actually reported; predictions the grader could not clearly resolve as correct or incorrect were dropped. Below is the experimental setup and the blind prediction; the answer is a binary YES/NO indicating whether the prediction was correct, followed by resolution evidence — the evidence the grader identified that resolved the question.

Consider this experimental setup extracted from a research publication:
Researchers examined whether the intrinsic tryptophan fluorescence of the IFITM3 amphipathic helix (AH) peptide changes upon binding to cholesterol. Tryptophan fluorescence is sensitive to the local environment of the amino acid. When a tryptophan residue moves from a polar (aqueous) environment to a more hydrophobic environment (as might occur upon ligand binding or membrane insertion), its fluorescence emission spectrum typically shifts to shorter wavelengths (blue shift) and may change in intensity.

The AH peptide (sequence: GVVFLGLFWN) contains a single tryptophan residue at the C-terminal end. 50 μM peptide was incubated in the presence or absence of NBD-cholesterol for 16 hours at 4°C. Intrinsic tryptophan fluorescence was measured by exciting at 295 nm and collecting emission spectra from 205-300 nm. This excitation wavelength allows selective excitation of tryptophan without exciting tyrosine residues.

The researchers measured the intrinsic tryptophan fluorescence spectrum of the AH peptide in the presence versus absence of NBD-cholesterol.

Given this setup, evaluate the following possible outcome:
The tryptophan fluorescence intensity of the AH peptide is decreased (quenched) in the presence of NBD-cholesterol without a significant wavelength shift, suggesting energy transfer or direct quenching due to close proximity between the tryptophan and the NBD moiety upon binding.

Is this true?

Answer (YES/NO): YES